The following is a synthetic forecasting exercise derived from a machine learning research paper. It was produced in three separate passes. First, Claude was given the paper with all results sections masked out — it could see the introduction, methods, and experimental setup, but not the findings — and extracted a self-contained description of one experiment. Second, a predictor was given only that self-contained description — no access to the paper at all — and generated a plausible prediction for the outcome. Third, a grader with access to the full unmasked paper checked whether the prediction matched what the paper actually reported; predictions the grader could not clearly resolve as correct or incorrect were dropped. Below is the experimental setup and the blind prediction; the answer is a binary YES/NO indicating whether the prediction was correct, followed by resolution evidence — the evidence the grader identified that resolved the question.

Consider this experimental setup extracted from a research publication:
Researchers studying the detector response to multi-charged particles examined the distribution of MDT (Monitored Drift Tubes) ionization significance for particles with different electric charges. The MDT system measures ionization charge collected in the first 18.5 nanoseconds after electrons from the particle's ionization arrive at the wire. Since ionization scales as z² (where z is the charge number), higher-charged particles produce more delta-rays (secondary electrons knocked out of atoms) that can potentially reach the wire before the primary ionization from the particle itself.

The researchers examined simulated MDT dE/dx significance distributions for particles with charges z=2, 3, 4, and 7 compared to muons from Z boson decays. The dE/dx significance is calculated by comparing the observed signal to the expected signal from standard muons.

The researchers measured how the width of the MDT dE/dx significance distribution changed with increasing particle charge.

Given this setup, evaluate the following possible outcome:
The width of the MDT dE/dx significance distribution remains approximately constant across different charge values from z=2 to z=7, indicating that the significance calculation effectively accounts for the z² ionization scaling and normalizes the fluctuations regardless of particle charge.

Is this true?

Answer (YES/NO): NO